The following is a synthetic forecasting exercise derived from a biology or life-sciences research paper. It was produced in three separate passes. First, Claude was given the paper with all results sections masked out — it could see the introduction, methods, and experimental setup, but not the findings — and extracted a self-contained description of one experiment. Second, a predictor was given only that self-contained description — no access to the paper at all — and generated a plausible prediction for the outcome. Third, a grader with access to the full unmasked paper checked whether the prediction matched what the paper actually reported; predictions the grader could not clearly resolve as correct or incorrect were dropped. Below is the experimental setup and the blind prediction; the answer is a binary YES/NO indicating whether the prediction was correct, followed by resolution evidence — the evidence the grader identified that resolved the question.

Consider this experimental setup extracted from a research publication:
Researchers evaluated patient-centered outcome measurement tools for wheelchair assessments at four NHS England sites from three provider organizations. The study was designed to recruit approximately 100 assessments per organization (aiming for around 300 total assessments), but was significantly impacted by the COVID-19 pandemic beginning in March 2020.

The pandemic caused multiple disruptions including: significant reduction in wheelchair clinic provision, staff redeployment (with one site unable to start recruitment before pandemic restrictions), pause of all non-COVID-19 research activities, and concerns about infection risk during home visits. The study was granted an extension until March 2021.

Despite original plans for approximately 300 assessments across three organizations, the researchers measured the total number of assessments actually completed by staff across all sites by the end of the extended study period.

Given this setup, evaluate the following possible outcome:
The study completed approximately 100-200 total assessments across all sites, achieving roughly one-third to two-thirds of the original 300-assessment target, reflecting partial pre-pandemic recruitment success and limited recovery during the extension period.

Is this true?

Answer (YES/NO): NO